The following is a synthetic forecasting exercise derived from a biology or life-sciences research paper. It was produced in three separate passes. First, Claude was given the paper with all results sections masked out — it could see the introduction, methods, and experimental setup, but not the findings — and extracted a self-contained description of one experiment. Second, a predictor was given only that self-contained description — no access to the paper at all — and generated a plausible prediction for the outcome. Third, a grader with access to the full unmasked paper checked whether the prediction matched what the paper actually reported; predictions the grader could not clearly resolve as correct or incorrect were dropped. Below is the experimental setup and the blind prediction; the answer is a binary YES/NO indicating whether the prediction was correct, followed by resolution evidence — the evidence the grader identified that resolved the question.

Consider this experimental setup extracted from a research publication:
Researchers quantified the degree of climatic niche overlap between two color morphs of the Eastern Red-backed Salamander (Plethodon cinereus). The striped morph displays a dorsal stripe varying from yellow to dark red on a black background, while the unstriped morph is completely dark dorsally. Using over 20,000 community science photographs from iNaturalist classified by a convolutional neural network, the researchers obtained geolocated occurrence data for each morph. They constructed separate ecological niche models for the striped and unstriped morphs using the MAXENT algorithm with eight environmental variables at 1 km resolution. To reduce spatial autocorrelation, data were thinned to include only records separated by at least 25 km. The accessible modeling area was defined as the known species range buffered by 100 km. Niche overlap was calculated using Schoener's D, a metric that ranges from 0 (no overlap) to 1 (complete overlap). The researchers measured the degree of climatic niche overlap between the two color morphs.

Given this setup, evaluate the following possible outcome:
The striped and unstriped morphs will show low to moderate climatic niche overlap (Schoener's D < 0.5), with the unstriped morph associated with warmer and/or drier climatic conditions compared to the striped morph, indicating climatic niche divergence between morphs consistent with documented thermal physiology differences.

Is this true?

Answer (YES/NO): NO